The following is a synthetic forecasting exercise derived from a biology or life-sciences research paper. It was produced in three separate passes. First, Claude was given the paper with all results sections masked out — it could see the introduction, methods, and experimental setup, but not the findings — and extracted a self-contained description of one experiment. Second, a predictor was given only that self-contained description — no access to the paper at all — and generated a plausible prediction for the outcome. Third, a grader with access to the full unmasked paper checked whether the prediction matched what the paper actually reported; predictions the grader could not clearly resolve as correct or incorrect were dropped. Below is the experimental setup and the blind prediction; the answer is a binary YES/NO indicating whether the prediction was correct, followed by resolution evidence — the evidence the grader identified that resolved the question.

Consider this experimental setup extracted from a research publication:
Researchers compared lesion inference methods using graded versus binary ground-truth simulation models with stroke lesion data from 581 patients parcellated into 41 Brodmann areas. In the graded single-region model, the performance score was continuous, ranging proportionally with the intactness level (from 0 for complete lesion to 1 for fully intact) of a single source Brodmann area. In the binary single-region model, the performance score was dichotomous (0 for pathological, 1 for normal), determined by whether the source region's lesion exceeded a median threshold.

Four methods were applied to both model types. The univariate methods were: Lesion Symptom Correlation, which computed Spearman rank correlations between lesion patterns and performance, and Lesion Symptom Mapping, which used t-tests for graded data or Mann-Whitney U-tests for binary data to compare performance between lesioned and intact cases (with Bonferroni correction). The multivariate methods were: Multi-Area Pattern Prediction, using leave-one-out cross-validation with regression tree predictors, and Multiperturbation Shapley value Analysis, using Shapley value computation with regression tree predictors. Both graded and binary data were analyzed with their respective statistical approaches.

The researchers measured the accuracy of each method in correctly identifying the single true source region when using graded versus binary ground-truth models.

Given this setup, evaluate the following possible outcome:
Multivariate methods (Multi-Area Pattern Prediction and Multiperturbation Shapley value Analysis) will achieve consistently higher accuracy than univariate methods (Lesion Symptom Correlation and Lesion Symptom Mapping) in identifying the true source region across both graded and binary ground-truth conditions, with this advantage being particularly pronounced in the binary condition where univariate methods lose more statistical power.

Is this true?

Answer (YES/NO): NO